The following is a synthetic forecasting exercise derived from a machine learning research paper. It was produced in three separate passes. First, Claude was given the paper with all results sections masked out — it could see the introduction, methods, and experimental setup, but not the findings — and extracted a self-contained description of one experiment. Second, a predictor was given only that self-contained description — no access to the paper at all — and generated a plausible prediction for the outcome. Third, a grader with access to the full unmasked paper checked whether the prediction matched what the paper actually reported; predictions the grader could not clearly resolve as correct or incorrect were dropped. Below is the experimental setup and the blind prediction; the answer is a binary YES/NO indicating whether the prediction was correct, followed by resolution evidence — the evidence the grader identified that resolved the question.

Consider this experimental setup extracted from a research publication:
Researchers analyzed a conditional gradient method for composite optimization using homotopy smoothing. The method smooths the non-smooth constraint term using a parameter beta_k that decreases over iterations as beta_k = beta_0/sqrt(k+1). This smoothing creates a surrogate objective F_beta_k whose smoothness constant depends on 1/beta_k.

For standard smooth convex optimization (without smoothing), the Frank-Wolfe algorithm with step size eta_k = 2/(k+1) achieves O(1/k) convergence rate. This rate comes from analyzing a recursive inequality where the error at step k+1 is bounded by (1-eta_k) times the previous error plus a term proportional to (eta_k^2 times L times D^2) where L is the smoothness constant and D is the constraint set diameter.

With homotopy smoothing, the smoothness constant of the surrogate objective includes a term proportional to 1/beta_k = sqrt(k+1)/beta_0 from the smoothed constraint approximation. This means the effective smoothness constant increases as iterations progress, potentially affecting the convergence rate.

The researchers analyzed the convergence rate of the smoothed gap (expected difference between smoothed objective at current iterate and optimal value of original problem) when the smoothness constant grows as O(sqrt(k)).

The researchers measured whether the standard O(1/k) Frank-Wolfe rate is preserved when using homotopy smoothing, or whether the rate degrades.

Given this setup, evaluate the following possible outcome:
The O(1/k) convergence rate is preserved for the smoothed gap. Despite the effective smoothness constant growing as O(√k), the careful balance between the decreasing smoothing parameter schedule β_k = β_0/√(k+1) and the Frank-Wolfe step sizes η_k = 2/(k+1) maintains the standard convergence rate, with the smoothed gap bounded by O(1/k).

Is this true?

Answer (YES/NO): NO